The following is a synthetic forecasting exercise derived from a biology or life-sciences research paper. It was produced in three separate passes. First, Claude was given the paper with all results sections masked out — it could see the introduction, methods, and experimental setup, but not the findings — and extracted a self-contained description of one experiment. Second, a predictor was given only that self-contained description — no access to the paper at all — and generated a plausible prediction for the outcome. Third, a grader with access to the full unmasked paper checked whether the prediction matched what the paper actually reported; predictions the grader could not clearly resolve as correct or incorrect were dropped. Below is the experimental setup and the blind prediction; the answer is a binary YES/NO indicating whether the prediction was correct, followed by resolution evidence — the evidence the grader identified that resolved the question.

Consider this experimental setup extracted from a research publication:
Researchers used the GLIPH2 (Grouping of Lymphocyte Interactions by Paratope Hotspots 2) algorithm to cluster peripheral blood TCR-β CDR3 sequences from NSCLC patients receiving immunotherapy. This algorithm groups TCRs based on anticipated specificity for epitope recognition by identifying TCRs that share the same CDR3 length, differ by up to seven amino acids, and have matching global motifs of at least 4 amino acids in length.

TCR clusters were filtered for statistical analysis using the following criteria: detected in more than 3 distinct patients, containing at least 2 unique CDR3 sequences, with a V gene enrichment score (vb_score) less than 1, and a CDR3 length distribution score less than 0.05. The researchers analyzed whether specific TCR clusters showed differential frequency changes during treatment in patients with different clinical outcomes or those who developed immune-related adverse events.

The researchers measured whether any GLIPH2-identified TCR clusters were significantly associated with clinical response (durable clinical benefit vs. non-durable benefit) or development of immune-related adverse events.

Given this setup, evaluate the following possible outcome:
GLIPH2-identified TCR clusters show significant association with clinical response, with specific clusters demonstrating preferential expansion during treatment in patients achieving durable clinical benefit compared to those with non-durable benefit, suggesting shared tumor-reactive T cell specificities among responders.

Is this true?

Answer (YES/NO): NO